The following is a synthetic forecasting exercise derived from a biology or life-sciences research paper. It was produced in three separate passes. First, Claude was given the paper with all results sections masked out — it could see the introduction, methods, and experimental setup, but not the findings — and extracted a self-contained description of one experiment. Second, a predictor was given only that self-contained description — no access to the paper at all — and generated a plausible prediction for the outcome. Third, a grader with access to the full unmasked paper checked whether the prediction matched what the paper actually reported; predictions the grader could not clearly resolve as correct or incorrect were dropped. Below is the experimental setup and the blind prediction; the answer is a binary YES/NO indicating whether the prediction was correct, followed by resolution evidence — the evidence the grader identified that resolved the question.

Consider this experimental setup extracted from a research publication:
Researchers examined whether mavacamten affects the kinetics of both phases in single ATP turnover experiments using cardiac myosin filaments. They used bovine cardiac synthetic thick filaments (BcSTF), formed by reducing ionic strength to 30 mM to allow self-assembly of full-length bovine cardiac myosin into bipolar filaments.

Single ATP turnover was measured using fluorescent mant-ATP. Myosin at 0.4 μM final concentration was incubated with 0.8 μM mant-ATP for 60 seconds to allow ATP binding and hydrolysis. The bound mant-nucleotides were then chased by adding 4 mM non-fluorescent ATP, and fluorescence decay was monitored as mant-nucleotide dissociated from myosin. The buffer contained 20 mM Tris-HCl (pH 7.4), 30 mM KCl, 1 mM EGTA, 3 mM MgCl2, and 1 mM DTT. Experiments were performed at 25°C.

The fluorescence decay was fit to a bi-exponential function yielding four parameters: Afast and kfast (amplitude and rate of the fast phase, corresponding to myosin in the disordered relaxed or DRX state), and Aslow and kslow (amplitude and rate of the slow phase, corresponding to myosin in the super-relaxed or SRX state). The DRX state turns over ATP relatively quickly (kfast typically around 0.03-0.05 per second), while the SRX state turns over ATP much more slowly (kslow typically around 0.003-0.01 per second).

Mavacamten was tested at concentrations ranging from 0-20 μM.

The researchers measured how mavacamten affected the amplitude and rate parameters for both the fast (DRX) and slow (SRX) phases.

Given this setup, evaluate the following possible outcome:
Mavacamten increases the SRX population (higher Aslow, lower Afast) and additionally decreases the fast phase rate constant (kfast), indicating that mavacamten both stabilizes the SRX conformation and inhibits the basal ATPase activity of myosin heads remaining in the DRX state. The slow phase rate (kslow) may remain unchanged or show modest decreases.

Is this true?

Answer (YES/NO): NO